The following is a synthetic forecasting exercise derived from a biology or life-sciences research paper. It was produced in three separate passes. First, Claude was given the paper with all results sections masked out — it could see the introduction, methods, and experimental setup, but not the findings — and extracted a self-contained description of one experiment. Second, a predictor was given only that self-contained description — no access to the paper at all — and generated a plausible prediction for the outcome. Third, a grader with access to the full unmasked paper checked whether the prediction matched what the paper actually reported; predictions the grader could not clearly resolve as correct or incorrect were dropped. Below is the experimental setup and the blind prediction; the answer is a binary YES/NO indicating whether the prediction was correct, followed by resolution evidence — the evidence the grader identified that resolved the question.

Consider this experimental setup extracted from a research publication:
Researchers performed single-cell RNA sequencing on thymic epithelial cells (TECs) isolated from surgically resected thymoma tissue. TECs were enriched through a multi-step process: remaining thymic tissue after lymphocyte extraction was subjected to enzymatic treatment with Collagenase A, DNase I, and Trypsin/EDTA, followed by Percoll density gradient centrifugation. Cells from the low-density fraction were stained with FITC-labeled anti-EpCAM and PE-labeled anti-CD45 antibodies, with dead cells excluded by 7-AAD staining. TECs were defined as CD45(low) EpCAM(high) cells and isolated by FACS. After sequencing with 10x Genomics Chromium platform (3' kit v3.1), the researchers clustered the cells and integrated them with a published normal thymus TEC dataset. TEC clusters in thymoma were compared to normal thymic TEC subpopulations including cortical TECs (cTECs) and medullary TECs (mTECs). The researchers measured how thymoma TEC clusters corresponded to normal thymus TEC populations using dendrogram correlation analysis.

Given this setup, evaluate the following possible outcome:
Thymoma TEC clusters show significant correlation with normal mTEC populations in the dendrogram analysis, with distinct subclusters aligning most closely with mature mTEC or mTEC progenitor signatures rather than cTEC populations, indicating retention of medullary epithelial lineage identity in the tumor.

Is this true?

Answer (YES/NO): NO